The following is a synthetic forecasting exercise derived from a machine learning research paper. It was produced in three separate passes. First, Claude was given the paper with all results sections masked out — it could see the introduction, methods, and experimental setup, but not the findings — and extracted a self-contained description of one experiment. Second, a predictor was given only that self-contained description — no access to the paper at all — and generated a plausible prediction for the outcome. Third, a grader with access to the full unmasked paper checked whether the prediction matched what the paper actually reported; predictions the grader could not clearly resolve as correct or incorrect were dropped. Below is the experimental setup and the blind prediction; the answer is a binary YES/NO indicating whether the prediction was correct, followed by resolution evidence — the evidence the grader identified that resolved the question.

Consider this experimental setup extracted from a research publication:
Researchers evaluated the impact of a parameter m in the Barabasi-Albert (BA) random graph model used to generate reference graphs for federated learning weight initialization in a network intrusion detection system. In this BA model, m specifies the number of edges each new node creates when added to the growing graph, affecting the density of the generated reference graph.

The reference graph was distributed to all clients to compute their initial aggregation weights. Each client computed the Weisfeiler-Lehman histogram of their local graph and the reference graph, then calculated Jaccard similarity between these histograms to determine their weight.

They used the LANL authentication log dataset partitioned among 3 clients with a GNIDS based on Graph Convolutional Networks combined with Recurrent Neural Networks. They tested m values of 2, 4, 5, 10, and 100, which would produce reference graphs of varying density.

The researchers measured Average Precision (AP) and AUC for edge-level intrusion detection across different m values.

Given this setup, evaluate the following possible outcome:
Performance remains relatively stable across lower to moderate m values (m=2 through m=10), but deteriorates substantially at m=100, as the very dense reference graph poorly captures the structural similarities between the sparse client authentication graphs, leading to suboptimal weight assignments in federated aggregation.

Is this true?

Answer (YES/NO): NO